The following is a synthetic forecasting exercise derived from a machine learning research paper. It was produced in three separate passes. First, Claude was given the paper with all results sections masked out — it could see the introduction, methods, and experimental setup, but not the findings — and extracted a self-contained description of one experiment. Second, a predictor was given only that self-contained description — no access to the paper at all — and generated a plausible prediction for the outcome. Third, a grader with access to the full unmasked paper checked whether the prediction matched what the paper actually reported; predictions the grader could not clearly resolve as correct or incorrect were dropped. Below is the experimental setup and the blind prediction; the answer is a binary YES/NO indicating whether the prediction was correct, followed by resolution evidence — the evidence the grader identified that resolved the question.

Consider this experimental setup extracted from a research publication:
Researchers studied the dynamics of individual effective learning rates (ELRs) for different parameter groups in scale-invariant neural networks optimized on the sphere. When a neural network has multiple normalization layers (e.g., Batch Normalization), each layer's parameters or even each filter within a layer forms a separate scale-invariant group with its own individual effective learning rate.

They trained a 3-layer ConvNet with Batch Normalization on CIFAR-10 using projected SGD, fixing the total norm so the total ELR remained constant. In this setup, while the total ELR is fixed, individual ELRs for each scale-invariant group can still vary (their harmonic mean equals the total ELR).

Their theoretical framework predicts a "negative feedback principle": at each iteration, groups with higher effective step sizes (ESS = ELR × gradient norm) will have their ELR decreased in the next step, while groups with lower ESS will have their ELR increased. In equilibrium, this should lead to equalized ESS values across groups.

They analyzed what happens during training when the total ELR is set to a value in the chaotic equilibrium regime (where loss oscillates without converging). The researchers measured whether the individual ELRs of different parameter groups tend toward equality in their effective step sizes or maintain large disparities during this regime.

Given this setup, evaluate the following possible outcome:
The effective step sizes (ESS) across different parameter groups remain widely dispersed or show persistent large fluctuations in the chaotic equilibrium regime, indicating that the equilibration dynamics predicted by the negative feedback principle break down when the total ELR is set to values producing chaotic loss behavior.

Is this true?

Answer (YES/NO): NO